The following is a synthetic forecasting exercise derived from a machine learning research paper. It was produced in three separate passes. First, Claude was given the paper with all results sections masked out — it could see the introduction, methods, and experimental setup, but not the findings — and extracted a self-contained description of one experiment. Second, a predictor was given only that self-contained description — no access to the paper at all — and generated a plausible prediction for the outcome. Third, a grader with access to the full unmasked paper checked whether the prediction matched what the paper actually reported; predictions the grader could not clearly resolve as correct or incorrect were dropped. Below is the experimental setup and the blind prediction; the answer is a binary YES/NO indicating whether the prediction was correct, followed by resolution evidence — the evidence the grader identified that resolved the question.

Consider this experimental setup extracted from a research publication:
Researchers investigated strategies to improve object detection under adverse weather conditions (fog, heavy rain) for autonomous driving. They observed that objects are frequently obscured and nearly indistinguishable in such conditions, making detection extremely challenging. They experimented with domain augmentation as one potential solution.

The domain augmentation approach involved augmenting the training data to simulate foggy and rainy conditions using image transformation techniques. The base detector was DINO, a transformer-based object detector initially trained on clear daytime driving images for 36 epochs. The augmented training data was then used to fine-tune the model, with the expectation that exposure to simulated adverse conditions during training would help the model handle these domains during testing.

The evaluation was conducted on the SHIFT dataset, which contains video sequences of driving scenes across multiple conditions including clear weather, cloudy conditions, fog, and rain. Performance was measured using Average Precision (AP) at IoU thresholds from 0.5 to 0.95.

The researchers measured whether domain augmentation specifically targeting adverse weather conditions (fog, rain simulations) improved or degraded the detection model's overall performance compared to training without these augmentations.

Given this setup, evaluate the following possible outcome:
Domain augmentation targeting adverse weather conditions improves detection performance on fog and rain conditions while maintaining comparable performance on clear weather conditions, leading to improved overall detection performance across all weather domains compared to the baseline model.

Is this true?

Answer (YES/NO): NO